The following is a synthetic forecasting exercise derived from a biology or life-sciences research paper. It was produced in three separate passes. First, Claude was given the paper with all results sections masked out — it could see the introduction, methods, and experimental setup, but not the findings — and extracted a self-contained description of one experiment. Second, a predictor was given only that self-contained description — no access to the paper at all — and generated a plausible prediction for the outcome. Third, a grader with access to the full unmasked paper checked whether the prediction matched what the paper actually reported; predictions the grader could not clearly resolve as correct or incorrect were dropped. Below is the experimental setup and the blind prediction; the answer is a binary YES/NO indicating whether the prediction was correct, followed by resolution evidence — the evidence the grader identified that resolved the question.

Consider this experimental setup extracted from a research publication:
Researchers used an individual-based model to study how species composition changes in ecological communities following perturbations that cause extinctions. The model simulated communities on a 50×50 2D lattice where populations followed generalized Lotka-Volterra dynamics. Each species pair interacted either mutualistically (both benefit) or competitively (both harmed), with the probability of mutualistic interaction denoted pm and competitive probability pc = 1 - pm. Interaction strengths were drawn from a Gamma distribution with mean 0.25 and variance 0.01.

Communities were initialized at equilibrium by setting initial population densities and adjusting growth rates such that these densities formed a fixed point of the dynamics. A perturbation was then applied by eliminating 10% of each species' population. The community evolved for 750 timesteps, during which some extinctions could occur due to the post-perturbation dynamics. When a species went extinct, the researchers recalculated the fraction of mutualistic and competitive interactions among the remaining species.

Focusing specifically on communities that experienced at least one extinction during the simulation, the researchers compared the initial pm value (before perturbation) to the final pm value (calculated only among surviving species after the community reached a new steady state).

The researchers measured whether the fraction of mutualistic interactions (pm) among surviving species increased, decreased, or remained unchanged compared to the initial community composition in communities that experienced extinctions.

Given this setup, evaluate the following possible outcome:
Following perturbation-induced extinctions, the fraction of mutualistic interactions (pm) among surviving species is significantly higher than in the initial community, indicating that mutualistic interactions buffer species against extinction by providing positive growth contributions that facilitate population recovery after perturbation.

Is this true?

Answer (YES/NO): NO